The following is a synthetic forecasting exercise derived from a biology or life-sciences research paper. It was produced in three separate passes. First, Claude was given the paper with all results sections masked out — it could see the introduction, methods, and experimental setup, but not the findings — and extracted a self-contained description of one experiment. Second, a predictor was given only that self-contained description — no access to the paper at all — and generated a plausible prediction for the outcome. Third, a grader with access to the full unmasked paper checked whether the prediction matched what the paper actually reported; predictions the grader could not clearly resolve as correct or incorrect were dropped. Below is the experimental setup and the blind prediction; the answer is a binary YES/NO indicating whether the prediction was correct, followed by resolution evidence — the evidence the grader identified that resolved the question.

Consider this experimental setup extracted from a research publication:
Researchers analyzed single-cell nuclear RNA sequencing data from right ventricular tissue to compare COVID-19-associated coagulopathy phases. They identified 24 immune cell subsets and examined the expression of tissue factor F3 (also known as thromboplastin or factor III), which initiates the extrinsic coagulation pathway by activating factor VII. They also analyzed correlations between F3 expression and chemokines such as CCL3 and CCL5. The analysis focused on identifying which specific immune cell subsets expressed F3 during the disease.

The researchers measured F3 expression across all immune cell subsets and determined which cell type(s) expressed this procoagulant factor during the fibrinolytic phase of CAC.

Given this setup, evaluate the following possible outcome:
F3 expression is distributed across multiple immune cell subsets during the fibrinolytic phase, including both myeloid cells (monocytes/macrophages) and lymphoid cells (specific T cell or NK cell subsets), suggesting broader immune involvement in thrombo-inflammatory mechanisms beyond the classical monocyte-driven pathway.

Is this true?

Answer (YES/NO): NO